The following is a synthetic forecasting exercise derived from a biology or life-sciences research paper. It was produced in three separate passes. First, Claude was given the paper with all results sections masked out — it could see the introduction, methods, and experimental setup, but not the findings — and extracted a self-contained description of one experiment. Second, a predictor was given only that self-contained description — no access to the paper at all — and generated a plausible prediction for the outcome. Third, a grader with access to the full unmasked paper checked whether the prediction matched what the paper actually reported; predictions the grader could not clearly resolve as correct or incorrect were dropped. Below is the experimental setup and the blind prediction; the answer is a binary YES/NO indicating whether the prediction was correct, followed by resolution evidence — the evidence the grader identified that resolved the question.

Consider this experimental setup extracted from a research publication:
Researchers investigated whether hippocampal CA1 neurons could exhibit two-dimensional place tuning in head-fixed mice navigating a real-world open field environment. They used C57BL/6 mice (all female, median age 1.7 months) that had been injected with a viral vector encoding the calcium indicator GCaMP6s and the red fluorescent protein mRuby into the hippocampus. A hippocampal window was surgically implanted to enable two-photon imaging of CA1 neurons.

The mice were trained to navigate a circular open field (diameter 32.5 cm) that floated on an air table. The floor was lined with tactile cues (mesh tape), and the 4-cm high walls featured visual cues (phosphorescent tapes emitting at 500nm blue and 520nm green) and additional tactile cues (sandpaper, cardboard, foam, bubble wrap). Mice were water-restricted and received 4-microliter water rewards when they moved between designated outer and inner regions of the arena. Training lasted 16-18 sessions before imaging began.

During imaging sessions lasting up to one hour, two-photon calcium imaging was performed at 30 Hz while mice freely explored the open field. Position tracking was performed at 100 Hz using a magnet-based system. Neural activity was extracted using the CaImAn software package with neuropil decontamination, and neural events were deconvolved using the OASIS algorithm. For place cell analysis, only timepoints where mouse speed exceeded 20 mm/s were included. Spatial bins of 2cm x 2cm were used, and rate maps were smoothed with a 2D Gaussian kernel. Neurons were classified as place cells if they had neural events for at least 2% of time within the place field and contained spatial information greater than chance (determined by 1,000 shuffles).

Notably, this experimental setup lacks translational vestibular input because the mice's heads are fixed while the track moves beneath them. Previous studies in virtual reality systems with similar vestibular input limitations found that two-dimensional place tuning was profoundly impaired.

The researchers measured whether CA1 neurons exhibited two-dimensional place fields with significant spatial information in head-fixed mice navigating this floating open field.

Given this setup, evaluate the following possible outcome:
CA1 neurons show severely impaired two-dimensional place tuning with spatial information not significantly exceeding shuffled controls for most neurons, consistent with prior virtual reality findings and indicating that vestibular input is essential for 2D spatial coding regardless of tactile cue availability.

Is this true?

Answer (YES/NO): NO